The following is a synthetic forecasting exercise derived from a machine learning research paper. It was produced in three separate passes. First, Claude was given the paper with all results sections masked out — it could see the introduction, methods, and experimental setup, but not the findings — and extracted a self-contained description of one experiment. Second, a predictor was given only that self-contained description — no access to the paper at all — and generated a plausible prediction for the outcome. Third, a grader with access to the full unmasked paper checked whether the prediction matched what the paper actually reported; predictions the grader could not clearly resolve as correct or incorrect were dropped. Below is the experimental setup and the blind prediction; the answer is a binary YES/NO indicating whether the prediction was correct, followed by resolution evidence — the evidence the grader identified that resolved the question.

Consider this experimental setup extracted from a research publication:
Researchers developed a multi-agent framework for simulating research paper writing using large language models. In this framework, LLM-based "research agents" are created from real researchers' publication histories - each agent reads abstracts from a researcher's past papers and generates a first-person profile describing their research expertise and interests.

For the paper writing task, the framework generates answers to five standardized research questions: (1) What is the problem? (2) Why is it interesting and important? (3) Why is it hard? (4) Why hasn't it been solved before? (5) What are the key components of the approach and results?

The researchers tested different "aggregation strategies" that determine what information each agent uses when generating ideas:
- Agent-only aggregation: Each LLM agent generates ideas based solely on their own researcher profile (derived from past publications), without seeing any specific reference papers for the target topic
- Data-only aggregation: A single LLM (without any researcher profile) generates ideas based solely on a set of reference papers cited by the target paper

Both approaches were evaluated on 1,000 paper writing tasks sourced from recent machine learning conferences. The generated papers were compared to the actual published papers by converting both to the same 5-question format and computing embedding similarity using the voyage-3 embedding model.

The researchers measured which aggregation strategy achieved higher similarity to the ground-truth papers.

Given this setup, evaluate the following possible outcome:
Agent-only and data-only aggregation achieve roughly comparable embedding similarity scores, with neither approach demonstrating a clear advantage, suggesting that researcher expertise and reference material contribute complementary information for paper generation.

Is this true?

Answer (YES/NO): NO